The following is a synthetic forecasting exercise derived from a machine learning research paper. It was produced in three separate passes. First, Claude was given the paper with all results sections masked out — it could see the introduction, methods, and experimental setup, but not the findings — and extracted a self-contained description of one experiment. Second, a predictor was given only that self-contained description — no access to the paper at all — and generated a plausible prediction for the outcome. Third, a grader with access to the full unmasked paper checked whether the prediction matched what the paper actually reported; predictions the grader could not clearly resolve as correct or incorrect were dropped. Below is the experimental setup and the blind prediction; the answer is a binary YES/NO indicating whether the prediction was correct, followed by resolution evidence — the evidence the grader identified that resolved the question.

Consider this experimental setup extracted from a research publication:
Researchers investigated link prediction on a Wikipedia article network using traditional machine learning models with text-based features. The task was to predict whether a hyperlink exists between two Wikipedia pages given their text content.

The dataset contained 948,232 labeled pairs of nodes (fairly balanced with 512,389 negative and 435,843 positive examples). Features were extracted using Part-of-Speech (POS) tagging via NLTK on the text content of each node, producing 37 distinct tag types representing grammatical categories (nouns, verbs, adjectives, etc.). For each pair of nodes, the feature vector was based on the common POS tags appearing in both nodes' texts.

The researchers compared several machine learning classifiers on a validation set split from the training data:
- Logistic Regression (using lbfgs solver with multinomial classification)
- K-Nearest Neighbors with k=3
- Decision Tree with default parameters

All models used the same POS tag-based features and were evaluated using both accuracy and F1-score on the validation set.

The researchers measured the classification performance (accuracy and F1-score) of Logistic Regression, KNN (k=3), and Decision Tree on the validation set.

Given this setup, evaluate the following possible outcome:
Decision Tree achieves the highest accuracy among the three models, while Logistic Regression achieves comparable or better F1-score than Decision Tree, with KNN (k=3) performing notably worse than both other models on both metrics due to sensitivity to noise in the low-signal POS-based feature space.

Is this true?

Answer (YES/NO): NO